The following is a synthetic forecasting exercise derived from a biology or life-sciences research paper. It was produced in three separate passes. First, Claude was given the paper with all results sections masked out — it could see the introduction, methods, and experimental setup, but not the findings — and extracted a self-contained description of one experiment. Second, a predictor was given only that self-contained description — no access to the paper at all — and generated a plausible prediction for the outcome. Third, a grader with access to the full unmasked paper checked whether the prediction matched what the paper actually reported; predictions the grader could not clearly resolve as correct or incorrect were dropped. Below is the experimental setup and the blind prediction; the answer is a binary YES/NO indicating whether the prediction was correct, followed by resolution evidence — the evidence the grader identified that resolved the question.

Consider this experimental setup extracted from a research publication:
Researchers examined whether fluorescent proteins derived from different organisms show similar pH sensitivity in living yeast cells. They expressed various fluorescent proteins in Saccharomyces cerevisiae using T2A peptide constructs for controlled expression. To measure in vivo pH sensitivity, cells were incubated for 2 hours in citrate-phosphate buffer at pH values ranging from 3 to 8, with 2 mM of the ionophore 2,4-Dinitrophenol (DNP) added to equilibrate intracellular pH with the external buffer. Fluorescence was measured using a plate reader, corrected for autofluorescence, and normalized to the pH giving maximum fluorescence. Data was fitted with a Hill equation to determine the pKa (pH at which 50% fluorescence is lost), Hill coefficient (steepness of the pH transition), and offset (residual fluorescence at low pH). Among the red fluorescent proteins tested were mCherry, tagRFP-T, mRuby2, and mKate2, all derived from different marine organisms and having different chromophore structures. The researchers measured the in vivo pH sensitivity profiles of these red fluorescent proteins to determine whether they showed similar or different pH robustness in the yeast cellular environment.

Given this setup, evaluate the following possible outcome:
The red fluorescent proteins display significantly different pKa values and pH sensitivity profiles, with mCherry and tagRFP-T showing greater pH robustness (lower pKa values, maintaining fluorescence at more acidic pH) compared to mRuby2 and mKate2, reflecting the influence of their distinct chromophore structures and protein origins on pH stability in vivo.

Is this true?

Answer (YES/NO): NO